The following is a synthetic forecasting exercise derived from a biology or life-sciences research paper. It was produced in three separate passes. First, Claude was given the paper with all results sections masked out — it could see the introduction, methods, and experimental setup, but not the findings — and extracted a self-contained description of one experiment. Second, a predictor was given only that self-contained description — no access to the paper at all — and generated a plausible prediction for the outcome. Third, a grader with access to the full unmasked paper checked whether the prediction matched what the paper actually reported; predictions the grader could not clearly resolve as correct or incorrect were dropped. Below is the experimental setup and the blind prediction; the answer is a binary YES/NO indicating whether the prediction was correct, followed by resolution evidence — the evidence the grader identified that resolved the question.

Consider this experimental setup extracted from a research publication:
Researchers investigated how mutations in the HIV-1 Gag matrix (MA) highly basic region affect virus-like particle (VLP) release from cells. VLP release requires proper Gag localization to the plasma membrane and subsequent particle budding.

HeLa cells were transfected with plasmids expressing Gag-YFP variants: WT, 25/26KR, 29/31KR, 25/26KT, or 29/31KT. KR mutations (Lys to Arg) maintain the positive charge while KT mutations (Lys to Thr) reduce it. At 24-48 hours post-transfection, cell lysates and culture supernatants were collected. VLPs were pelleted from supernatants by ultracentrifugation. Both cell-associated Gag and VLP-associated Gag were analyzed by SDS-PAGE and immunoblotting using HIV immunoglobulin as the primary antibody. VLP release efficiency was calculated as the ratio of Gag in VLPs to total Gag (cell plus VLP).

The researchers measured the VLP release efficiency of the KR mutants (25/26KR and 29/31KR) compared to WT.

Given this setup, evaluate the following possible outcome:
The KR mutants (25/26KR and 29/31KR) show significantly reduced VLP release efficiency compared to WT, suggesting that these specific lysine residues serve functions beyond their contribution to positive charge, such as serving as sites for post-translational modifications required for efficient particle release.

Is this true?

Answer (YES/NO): NO